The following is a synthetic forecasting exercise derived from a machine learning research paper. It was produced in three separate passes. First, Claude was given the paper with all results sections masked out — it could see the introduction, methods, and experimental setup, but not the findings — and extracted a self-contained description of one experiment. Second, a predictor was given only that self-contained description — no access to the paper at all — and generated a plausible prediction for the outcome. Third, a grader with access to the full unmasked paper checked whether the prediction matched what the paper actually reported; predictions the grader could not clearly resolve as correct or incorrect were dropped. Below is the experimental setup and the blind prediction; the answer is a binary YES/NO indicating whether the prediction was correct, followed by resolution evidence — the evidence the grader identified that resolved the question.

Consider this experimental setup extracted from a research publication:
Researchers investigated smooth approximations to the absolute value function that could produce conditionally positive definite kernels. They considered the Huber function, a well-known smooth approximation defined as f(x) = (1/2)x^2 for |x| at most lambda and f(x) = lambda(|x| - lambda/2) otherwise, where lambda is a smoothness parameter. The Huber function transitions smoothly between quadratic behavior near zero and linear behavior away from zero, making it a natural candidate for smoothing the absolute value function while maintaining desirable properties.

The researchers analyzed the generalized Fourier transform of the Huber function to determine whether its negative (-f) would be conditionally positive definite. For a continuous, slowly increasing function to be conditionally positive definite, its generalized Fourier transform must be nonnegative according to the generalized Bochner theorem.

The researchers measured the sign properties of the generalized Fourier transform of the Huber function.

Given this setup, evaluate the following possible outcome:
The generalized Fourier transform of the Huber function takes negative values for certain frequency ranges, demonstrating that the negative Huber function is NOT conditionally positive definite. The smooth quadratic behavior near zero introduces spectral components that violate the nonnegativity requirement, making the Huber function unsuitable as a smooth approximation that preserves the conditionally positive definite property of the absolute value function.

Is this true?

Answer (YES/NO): YES